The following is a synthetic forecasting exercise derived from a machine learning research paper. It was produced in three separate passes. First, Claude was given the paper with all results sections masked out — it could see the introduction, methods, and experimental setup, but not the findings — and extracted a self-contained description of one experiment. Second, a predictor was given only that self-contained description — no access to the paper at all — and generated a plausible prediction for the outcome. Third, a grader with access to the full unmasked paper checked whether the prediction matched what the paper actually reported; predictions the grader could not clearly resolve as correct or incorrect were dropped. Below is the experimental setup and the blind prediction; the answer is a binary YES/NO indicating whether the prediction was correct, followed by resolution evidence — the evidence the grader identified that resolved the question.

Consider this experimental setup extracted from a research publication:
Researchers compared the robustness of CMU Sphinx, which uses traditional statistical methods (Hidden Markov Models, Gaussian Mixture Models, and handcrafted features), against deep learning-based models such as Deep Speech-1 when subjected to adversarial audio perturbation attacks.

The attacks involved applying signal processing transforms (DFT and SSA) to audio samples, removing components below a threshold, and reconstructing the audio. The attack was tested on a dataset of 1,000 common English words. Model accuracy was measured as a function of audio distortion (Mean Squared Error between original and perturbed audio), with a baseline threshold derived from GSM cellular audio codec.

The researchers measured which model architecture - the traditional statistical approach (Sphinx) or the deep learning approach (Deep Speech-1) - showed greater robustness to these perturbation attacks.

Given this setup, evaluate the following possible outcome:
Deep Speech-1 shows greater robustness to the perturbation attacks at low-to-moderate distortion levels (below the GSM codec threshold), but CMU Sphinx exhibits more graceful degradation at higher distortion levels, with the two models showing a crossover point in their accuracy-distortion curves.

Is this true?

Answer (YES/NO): NO